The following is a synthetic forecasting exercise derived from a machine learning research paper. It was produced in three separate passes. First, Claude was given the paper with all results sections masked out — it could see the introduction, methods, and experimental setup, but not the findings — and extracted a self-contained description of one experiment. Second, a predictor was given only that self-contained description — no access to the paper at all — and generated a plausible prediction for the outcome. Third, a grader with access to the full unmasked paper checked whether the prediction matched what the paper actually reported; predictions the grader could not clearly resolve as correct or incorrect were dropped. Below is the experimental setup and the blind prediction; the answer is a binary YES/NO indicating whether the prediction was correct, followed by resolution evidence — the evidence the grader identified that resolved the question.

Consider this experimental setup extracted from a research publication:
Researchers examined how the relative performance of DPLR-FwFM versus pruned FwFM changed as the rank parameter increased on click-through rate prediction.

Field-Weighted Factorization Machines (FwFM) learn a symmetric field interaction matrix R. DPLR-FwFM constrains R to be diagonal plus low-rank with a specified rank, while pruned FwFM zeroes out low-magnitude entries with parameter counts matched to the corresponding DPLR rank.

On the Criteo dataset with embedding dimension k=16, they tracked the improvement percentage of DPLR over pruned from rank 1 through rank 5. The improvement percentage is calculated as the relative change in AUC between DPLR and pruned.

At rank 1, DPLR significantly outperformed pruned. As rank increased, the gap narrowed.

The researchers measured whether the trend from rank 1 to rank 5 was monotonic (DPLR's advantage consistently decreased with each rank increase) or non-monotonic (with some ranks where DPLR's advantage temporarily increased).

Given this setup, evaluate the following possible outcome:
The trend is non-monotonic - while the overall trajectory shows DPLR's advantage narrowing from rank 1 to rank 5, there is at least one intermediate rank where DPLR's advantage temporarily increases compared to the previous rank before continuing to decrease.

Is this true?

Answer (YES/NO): NO